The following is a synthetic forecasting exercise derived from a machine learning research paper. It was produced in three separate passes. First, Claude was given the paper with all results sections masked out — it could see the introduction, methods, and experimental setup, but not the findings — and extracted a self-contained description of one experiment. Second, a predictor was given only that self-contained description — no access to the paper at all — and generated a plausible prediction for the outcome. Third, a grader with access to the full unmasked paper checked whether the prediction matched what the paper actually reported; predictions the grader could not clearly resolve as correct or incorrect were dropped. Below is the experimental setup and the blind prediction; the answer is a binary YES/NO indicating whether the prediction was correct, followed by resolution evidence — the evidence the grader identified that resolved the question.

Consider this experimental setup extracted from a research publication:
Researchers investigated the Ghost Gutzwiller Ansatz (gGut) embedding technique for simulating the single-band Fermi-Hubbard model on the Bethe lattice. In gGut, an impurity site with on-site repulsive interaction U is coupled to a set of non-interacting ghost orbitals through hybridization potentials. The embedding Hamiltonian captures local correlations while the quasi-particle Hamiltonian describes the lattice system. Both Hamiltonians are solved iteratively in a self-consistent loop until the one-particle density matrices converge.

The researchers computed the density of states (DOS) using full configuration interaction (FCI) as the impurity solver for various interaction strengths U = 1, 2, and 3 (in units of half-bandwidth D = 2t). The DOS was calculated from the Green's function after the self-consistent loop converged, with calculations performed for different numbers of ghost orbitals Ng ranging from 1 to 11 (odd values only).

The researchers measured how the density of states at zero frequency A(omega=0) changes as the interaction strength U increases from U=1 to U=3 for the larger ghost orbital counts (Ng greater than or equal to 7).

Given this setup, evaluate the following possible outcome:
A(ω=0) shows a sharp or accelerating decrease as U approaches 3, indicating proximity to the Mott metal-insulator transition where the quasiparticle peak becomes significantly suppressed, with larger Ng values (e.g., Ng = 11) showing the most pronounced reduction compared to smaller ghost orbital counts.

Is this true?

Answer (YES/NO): YES